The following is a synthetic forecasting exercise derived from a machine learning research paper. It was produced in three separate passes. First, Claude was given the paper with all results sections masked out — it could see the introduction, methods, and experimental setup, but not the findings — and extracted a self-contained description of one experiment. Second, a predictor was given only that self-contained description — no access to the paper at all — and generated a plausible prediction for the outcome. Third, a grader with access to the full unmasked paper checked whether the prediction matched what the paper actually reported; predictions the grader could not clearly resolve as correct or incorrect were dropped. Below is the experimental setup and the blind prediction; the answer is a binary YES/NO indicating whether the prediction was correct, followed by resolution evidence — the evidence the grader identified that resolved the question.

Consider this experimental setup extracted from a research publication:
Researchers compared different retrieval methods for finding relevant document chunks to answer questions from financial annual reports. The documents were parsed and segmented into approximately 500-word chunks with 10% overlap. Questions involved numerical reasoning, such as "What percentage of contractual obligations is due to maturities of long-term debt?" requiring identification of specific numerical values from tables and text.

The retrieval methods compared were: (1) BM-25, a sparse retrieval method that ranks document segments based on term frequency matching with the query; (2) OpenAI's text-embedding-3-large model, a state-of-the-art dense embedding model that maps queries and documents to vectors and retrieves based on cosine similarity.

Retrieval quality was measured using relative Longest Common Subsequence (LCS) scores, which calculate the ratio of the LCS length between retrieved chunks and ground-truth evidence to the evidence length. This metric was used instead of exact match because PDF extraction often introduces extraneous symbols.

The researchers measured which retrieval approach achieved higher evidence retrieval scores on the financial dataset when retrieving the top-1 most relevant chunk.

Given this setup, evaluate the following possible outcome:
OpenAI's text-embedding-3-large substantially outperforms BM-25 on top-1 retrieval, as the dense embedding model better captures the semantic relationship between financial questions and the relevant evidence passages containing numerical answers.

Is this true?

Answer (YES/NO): NO